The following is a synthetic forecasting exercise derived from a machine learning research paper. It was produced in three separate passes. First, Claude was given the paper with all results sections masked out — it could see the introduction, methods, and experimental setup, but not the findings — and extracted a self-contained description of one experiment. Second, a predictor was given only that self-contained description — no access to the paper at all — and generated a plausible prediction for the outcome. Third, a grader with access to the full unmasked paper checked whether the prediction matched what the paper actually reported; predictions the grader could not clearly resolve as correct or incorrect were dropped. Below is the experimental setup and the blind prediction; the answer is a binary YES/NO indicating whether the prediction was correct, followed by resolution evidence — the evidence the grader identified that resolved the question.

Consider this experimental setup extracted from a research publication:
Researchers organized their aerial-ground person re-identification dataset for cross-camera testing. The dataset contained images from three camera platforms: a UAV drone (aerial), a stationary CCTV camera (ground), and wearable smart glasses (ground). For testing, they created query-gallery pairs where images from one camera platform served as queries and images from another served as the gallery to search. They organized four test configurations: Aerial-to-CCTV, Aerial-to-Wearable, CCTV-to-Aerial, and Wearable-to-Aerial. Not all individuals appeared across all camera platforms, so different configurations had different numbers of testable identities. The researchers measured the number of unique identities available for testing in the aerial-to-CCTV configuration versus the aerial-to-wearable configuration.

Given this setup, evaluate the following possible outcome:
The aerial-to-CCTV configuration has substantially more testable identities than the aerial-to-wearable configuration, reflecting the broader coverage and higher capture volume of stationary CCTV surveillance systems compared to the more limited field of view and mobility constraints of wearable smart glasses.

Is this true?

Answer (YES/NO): NO